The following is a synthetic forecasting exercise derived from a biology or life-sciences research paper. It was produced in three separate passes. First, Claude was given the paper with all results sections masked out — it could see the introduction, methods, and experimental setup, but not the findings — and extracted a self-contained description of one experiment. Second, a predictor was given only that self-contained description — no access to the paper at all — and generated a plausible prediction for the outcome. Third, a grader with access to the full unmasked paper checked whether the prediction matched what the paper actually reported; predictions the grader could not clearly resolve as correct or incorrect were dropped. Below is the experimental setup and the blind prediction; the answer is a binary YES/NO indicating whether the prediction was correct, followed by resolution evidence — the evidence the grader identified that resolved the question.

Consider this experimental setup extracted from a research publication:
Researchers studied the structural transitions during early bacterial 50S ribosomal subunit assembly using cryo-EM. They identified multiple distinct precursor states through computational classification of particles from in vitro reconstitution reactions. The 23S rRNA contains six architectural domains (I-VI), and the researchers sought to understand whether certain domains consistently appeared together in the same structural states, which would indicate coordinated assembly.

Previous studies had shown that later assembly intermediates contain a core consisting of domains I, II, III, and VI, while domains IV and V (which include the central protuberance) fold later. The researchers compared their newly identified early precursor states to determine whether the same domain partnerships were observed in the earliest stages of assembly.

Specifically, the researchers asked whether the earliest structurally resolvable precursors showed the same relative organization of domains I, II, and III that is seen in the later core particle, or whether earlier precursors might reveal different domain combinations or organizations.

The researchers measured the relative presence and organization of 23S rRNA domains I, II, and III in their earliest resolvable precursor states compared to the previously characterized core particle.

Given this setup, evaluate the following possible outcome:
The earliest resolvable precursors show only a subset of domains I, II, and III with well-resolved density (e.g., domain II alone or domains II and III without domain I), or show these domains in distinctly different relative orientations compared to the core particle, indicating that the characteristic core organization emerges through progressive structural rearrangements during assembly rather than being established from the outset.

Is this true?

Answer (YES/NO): YES